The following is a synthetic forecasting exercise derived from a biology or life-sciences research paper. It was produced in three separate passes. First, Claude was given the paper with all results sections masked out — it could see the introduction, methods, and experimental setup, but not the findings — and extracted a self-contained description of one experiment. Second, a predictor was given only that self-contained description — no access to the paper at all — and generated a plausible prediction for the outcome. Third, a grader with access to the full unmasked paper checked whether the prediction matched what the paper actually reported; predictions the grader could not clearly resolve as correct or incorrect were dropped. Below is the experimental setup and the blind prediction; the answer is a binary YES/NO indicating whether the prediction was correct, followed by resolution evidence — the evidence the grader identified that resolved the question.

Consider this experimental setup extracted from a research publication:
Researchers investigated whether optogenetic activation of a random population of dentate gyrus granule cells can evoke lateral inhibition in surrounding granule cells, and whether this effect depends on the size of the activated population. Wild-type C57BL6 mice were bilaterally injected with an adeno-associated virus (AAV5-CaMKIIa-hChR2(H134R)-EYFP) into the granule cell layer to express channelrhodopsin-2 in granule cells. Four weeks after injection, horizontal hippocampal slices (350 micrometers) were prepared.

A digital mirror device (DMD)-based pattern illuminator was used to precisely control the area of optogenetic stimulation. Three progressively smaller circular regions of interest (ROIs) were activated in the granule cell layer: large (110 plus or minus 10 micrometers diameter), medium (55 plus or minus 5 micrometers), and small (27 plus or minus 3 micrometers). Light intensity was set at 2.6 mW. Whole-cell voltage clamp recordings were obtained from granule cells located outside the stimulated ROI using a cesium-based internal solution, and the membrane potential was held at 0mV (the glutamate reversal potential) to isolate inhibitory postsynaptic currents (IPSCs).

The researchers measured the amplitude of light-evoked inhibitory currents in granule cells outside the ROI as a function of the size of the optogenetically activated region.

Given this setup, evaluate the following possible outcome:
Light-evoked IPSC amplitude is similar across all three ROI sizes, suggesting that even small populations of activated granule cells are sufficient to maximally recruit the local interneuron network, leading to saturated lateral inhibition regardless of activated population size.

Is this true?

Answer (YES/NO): NO